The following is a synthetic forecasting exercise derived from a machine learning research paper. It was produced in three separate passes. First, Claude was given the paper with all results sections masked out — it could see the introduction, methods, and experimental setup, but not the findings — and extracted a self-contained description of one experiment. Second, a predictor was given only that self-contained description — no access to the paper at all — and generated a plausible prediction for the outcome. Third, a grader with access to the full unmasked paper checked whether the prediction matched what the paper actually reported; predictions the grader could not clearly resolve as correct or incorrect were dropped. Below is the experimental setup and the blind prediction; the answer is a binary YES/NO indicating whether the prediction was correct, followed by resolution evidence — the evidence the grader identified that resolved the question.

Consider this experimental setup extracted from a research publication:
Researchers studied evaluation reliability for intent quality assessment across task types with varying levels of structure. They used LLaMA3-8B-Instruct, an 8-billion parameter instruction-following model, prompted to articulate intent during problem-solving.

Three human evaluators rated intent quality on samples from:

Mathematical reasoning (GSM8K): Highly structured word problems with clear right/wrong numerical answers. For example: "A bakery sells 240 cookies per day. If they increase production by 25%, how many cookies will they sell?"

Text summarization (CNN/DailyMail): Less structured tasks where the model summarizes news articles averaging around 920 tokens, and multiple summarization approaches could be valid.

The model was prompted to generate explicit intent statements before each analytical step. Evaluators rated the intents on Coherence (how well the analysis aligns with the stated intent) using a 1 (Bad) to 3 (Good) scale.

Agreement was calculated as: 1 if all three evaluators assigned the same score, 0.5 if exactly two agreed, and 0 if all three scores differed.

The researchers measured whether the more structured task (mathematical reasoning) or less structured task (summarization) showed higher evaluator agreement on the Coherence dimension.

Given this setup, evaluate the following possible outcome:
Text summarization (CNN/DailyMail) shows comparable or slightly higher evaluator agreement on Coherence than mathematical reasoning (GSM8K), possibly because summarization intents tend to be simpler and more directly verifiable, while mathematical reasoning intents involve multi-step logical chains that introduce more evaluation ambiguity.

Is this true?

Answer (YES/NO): NO